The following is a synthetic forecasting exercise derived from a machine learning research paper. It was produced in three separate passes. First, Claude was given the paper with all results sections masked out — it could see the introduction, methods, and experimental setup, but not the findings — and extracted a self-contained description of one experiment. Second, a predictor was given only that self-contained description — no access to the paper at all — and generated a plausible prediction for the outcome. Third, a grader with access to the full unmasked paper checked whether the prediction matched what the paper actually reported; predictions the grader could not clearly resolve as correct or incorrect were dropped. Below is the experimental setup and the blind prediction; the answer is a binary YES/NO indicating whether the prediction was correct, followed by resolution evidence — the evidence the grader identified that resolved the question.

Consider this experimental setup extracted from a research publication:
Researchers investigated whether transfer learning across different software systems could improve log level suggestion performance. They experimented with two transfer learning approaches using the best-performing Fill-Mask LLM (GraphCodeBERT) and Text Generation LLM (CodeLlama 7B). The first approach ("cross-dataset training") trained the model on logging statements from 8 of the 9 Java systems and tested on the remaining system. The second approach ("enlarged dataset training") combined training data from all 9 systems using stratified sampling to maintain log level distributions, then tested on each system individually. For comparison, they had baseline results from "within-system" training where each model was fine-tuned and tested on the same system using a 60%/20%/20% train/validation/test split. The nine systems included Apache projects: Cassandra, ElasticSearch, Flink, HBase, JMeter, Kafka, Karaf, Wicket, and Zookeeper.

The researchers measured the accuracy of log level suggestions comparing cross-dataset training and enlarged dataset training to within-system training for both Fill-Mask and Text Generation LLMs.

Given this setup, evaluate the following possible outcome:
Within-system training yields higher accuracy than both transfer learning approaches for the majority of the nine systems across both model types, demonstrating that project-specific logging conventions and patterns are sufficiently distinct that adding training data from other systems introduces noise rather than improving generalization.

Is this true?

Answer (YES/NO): NO